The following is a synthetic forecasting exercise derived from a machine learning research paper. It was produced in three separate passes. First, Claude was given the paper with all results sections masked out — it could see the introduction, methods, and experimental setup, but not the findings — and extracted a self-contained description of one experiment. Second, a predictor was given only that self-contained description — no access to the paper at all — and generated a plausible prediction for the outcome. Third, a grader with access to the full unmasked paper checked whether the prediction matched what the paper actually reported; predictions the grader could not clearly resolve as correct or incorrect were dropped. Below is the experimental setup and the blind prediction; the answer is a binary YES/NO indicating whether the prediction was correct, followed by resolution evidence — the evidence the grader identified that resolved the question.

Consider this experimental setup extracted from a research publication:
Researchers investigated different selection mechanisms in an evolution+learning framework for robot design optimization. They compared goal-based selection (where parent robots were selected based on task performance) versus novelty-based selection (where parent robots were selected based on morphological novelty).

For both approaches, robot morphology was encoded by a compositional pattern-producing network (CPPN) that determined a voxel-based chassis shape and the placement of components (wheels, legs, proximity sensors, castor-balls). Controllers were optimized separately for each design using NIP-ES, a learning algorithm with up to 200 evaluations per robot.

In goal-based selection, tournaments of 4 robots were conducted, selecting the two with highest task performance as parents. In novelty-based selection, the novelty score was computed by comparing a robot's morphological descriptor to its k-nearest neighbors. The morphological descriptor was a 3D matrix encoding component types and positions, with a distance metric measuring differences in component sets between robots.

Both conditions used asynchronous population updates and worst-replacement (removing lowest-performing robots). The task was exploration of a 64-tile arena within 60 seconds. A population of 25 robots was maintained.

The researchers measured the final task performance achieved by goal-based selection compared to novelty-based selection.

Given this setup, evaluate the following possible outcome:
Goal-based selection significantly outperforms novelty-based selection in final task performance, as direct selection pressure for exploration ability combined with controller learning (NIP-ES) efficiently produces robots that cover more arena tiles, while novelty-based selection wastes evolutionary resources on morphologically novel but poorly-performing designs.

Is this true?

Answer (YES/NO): YES